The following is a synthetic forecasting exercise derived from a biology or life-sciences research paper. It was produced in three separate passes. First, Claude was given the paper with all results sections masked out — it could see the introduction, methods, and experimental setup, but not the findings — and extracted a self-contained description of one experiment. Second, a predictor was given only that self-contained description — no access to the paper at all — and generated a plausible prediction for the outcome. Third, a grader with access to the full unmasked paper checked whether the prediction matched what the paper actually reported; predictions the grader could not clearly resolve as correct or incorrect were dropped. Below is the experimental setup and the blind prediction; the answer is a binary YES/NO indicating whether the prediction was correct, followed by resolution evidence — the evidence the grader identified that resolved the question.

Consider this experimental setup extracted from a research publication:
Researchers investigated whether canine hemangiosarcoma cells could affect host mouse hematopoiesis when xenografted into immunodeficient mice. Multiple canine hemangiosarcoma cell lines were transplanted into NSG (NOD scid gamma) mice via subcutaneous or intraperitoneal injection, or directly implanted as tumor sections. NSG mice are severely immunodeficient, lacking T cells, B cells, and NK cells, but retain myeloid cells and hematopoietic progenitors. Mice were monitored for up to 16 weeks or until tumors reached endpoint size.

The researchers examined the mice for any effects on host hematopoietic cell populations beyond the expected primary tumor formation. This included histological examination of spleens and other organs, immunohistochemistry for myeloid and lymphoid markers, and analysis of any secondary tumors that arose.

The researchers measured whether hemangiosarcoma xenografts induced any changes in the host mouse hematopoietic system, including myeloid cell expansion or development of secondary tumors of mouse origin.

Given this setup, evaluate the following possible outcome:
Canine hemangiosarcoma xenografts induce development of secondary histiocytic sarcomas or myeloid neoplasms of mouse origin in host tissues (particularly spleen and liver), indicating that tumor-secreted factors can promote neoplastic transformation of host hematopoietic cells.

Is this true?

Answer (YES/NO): NO